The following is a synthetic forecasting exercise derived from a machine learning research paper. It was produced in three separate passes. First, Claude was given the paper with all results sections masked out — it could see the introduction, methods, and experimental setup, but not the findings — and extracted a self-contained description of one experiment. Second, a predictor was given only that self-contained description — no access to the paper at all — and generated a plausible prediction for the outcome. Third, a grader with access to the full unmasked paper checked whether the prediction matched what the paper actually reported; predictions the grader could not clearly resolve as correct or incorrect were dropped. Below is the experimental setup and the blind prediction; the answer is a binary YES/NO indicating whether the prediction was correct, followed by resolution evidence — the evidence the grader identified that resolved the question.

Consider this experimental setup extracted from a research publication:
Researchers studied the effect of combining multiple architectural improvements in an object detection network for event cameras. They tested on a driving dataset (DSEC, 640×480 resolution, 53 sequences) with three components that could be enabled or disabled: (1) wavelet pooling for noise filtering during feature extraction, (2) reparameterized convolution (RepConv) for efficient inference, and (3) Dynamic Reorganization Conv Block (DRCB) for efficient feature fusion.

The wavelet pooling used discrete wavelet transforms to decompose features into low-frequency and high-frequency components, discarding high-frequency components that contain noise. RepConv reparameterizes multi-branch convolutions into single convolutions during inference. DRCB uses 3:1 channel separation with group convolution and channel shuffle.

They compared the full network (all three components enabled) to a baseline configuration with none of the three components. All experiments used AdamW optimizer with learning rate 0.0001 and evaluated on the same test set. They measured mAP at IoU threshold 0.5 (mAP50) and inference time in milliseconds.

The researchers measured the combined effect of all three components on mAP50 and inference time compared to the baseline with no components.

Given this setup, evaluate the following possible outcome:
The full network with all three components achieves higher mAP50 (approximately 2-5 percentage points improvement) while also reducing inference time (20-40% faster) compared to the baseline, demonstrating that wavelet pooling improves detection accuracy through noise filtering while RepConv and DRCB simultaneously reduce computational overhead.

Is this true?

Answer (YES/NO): NO